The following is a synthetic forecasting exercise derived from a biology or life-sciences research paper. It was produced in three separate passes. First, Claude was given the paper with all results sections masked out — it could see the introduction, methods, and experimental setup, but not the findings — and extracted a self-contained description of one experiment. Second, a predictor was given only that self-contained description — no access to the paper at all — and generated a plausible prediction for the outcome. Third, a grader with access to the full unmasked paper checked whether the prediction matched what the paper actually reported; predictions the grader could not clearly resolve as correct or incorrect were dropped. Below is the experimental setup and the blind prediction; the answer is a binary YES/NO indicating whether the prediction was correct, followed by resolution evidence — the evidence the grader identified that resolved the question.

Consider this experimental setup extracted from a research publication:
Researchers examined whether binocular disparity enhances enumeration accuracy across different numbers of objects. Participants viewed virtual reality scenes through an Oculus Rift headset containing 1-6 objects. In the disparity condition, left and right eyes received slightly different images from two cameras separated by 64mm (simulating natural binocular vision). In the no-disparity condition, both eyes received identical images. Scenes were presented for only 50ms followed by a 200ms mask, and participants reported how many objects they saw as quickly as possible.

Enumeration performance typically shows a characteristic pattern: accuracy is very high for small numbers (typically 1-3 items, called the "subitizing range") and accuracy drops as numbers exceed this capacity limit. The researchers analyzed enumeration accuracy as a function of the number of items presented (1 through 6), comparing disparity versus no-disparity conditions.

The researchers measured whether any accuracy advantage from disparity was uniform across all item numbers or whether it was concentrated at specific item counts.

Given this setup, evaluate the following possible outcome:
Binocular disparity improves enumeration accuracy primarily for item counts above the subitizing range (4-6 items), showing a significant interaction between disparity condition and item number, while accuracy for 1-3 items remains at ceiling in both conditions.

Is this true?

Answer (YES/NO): NO